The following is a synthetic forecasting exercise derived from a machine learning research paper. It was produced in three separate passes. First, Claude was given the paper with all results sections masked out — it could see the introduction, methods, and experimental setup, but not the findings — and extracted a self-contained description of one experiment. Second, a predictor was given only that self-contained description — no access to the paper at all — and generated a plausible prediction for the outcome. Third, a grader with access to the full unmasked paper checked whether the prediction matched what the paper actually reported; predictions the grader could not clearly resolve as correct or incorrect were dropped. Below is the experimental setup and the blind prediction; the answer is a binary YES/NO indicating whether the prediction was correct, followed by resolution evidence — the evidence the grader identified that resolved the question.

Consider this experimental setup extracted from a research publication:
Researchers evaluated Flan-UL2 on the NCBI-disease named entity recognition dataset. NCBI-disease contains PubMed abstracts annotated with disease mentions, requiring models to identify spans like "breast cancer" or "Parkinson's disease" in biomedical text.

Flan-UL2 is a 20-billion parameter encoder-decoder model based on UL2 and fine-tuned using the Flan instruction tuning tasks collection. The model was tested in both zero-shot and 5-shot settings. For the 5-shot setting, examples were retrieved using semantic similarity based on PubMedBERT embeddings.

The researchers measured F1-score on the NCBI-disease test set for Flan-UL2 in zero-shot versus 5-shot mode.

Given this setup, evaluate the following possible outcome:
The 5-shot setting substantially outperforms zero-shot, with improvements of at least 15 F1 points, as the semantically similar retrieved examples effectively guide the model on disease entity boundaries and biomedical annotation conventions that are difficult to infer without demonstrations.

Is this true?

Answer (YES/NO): NO